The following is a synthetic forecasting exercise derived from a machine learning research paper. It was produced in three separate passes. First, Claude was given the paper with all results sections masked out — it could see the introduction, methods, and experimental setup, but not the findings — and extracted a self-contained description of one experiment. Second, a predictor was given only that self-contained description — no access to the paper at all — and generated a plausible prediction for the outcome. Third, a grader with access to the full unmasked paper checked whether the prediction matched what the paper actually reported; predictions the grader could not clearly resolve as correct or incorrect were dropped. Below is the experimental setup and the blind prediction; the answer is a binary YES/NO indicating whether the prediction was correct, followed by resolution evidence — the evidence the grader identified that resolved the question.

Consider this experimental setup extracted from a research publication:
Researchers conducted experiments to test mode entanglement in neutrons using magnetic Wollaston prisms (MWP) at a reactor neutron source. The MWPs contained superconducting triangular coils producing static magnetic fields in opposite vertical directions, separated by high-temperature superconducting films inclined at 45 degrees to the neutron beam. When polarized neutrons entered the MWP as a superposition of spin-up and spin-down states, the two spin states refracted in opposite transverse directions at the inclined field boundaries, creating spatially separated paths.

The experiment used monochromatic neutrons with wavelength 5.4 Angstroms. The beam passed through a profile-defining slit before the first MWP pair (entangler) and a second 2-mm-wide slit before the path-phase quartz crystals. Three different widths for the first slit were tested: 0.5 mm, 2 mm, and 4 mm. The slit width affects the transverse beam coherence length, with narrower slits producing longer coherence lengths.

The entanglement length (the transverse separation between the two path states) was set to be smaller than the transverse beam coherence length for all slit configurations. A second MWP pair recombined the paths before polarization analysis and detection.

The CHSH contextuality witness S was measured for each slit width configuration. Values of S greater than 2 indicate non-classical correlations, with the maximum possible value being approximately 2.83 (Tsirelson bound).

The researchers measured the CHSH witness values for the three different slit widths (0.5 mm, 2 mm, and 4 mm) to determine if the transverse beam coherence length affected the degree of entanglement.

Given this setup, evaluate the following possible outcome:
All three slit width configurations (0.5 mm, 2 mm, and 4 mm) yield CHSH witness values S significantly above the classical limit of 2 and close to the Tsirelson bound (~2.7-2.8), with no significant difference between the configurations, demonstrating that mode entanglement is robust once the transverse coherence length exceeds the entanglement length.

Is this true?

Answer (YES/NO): NO